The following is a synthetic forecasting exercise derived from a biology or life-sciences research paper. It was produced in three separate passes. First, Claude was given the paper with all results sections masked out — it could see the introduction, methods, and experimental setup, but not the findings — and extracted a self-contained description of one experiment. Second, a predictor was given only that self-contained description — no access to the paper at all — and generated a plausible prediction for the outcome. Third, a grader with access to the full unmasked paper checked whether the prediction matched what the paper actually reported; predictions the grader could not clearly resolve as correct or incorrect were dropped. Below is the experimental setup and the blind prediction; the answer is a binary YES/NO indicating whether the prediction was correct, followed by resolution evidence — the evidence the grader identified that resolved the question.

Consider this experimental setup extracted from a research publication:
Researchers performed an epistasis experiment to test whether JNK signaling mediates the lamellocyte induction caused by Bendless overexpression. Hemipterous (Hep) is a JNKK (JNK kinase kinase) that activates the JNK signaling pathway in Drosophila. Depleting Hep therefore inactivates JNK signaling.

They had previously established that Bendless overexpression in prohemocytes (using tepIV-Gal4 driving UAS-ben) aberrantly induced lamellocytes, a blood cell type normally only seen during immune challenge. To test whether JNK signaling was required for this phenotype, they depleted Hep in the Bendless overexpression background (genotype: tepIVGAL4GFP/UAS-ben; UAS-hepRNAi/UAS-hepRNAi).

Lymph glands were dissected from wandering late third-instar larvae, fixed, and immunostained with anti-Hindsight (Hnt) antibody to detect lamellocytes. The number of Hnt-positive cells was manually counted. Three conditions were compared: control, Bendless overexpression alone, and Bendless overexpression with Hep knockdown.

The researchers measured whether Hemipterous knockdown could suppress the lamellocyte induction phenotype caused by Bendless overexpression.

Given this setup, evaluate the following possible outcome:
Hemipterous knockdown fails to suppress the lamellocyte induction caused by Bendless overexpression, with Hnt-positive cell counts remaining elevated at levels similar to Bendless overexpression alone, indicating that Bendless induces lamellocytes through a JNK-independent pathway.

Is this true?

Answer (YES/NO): NO